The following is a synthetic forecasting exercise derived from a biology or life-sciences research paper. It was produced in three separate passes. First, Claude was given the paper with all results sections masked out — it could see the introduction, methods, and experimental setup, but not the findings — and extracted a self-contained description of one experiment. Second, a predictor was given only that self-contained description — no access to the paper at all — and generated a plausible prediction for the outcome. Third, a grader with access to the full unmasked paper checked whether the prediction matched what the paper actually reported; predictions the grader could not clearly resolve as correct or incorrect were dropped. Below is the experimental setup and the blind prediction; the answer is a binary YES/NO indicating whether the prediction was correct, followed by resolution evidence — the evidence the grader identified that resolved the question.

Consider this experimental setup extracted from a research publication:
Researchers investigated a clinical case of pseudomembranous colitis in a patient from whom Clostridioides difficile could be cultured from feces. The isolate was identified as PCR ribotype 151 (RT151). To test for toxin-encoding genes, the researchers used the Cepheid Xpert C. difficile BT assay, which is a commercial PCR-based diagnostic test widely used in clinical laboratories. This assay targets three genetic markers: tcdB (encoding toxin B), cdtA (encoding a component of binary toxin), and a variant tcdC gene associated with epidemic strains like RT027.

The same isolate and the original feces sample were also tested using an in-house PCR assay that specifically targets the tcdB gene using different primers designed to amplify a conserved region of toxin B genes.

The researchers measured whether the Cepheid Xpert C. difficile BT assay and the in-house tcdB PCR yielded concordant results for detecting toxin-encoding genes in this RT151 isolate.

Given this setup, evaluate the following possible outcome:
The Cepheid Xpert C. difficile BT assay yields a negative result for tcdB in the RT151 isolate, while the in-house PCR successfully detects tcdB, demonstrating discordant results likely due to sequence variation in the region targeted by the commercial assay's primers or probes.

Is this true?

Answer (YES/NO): YES